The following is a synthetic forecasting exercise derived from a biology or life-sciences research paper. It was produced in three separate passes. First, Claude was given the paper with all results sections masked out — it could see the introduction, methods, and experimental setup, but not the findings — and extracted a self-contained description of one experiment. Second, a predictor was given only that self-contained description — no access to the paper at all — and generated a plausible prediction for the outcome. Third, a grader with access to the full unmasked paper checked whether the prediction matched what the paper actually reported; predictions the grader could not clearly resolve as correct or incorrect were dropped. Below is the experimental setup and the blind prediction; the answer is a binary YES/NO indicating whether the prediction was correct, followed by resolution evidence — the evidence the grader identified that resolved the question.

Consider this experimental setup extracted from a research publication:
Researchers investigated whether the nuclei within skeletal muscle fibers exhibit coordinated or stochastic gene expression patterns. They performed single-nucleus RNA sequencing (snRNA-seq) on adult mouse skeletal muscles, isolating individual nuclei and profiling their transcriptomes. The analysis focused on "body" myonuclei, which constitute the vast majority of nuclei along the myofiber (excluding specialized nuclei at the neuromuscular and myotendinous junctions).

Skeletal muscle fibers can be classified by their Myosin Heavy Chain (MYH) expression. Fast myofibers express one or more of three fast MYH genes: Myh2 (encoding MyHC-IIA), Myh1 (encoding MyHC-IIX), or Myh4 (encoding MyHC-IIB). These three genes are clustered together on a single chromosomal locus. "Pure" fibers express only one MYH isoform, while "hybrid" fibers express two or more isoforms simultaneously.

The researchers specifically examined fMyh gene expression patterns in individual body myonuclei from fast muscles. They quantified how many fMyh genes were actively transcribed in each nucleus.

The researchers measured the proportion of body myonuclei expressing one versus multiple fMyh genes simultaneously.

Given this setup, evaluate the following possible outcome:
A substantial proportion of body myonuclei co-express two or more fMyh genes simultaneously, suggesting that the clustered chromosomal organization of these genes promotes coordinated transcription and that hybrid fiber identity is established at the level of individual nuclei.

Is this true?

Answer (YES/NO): NO